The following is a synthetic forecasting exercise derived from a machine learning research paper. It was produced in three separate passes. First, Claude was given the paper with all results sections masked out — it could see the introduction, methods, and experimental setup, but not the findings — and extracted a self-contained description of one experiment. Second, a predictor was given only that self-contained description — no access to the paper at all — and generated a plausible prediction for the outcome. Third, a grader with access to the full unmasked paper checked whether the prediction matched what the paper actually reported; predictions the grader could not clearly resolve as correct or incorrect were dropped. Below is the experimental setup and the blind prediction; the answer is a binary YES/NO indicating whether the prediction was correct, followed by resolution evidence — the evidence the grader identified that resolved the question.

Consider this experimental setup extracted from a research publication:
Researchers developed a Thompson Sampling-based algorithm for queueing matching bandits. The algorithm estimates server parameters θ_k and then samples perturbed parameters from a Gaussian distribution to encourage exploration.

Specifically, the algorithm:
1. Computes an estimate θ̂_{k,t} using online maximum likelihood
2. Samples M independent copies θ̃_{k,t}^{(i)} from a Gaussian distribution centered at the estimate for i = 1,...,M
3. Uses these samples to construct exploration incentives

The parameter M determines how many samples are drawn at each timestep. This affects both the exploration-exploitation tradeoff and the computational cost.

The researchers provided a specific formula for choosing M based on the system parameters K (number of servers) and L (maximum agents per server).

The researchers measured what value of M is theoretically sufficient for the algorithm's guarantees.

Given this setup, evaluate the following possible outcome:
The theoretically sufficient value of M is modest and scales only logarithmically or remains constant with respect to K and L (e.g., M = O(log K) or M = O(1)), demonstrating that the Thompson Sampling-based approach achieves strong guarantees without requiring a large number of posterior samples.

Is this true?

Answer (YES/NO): YES